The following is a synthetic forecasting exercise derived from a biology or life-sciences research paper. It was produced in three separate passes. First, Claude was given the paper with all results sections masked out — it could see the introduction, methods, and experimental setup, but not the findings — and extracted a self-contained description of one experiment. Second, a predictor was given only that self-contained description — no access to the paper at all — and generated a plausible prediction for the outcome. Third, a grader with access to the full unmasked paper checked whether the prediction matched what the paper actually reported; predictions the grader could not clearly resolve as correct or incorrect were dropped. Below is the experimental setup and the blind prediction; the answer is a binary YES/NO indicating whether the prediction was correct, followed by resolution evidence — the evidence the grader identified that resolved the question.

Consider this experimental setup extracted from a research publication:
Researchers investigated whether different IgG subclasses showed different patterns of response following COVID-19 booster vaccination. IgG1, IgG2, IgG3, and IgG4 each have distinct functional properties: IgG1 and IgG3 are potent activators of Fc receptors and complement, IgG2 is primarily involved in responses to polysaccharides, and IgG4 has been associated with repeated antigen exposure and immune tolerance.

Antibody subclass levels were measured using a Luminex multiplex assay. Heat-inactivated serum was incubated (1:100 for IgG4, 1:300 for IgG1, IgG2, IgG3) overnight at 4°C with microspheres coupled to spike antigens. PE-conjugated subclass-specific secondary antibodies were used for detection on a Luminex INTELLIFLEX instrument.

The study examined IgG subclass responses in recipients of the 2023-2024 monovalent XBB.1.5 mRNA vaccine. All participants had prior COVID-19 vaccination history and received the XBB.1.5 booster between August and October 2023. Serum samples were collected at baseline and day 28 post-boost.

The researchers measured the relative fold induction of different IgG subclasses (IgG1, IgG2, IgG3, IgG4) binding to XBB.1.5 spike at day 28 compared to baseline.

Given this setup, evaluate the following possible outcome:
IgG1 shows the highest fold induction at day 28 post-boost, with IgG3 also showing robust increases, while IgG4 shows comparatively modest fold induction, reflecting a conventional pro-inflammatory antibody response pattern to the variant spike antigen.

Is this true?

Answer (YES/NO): NO